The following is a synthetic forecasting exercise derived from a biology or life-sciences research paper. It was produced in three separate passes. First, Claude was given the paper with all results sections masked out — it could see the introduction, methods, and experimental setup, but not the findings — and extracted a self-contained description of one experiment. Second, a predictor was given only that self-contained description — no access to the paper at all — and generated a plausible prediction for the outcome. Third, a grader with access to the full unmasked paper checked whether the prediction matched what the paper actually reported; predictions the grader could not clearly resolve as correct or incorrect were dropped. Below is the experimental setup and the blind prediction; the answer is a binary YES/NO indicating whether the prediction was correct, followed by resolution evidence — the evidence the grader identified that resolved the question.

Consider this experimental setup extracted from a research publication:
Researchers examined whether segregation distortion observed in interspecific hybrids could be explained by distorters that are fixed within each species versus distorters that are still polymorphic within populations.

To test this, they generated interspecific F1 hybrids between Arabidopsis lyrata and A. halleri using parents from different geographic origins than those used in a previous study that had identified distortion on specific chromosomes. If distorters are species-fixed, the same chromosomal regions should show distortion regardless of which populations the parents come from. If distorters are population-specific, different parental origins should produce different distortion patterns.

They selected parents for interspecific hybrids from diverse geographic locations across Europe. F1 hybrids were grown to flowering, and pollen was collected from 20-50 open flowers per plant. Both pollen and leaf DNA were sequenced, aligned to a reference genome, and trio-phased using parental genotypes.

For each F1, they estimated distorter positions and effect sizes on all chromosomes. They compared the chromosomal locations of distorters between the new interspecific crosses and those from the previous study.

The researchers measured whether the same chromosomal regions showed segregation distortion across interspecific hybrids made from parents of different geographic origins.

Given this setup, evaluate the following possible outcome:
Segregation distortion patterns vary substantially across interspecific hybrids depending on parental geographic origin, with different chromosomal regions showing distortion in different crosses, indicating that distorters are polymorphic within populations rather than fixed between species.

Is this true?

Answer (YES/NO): YES